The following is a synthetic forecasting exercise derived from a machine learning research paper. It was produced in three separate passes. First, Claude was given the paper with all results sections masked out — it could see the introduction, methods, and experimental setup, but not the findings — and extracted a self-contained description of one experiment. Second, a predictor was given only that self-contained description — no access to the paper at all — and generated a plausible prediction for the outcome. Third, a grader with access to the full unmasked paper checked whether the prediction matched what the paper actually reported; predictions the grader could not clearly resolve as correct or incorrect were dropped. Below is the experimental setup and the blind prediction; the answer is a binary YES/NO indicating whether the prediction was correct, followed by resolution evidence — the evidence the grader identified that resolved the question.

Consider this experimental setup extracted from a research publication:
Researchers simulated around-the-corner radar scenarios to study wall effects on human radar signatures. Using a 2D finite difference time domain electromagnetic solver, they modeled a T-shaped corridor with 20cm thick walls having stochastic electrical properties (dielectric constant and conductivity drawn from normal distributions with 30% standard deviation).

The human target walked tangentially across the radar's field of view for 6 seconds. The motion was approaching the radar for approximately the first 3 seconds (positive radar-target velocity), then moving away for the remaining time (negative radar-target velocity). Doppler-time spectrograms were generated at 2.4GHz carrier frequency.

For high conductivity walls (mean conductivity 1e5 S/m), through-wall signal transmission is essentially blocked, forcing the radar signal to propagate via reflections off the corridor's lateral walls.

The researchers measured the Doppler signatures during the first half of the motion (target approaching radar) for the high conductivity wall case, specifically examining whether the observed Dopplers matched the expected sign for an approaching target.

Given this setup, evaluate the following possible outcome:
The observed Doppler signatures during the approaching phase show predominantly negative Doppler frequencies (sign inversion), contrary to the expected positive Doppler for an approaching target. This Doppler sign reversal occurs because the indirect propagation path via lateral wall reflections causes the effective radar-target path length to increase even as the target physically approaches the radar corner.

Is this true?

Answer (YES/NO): NO